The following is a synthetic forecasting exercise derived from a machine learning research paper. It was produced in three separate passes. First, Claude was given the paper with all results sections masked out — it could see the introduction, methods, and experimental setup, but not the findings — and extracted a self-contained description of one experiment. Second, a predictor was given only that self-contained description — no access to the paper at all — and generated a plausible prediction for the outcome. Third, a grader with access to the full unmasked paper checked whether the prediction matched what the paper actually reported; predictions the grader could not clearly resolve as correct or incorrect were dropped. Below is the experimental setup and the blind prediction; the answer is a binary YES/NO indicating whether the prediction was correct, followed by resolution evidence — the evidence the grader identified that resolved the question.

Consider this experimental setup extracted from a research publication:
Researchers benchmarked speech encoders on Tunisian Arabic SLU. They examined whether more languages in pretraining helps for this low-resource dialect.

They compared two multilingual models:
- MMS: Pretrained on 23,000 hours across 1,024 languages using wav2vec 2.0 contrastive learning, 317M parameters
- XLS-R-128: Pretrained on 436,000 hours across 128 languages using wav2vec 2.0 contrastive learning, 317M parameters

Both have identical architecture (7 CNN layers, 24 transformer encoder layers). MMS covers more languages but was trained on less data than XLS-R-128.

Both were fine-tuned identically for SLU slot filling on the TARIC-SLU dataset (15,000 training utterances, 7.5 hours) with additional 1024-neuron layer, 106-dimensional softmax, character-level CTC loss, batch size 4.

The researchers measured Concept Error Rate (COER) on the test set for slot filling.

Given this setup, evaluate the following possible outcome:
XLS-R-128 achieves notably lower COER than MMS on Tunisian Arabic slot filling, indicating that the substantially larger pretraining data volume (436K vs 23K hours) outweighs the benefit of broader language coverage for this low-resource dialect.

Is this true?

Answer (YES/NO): NO